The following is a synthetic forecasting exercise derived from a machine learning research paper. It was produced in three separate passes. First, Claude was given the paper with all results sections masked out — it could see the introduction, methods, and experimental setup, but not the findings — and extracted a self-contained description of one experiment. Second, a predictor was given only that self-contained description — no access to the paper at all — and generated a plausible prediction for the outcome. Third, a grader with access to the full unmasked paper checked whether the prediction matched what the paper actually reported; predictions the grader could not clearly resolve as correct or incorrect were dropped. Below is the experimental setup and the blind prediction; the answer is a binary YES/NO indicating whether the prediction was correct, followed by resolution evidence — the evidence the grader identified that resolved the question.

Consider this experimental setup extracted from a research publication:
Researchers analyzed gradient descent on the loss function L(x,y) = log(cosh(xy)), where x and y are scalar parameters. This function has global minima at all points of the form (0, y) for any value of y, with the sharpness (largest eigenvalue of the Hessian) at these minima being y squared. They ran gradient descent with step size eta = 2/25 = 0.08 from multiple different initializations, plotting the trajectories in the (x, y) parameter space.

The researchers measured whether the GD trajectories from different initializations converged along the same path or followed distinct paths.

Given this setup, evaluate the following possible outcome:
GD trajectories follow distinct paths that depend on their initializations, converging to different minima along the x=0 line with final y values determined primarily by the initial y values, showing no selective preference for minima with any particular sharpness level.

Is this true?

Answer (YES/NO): NO